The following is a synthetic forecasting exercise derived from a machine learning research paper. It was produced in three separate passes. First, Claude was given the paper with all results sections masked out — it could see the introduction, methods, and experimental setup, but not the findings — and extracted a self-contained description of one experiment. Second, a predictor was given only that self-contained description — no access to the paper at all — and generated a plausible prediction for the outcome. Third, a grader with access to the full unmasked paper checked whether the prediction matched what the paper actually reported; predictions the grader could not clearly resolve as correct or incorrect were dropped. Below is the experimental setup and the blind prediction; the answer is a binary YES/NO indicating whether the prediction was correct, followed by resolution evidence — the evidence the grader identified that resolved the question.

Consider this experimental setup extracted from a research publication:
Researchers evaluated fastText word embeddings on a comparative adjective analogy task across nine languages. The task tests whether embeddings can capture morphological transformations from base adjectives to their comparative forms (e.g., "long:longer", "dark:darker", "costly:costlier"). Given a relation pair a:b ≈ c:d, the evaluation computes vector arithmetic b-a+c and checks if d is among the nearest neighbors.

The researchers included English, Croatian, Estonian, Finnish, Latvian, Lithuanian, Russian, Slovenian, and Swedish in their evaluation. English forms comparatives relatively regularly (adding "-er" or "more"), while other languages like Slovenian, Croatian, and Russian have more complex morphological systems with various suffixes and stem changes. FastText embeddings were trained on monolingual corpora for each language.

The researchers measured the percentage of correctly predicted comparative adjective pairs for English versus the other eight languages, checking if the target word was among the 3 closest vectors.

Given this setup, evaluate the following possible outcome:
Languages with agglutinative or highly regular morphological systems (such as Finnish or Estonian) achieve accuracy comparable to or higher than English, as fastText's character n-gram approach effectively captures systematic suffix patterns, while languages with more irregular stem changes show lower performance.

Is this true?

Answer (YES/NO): NO